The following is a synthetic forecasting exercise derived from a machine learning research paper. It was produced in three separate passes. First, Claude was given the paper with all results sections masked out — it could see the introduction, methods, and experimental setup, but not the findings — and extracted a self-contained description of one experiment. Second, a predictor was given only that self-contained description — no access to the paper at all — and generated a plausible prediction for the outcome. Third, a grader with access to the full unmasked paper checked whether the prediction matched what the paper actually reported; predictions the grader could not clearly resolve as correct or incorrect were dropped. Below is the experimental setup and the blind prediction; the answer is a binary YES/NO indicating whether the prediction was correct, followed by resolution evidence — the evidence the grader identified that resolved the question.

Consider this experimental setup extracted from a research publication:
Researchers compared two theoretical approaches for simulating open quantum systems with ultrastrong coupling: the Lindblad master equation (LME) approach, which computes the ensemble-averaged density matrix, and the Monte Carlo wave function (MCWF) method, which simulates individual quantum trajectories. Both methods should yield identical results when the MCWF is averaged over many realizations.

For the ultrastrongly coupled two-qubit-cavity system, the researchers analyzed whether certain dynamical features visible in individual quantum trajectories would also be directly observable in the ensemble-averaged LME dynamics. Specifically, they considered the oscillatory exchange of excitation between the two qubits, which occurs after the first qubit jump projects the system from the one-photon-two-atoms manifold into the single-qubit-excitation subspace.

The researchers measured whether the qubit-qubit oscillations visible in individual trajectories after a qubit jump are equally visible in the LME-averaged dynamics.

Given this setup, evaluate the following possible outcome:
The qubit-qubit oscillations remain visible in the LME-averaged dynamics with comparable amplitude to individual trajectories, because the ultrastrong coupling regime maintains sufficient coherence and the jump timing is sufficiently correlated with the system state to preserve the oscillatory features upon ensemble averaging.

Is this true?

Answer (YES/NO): NO